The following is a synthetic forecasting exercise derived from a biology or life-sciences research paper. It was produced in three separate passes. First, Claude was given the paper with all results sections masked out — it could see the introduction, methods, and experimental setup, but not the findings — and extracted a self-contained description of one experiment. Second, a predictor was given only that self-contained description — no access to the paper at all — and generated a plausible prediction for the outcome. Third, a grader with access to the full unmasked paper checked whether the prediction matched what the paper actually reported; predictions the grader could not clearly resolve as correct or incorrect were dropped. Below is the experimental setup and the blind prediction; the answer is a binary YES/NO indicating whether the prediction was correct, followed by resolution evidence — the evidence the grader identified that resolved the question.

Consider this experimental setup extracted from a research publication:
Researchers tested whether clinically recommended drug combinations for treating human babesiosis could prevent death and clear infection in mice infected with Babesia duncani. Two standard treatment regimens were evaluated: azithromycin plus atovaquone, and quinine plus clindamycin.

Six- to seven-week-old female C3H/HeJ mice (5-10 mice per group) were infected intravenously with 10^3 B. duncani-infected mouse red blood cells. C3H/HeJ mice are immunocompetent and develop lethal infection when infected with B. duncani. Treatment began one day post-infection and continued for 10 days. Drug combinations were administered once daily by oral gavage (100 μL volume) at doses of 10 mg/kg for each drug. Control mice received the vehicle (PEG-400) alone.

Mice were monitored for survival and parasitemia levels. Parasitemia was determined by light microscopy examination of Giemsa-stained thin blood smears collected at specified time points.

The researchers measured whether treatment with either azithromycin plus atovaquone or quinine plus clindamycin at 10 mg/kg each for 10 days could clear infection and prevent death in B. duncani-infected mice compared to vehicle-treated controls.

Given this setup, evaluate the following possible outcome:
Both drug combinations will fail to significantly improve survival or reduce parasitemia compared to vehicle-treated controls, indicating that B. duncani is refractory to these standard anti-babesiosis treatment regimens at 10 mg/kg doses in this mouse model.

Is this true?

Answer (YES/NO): NO